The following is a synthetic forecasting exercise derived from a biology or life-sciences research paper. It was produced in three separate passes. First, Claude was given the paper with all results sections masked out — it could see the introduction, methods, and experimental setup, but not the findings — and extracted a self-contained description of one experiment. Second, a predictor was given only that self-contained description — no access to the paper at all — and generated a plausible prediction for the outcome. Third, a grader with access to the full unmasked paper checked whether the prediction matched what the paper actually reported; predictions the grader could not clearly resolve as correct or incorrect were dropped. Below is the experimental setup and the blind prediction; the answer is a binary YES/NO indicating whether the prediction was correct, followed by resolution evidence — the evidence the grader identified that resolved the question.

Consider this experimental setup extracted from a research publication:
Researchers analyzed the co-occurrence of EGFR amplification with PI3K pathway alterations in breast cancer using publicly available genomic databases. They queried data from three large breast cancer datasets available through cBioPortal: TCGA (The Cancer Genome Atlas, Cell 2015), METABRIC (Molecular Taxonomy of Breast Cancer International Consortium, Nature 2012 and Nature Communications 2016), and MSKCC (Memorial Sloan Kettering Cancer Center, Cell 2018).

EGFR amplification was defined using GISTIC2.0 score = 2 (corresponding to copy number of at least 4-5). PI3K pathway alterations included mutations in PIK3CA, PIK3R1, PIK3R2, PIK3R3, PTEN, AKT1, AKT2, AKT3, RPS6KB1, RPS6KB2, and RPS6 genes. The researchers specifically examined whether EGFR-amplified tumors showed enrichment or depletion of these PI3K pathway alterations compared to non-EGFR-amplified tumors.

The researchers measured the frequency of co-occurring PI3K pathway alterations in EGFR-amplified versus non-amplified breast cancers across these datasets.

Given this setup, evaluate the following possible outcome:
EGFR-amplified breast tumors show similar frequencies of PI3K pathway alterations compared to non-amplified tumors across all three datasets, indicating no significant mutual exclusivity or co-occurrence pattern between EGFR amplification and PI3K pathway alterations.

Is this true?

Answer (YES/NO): NO